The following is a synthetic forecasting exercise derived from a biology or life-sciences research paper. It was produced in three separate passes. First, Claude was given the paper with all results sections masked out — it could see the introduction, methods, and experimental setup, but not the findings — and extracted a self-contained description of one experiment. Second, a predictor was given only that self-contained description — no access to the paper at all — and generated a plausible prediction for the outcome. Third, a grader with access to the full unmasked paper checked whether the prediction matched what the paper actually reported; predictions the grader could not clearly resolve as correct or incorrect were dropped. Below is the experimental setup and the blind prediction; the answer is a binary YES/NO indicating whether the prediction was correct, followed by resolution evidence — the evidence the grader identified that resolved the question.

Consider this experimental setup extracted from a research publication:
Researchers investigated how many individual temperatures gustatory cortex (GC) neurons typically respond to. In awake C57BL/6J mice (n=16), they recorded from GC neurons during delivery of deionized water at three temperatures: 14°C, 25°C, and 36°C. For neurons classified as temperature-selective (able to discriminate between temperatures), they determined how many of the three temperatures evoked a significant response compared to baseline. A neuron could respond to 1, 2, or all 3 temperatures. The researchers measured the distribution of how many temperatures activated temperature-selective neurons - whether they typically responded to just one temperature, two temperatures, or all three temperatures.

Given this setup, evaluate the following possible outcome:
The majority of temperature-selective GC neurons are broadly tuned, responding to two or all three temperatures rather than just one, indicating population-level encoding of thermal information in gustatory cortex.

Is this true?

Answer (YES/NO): YES